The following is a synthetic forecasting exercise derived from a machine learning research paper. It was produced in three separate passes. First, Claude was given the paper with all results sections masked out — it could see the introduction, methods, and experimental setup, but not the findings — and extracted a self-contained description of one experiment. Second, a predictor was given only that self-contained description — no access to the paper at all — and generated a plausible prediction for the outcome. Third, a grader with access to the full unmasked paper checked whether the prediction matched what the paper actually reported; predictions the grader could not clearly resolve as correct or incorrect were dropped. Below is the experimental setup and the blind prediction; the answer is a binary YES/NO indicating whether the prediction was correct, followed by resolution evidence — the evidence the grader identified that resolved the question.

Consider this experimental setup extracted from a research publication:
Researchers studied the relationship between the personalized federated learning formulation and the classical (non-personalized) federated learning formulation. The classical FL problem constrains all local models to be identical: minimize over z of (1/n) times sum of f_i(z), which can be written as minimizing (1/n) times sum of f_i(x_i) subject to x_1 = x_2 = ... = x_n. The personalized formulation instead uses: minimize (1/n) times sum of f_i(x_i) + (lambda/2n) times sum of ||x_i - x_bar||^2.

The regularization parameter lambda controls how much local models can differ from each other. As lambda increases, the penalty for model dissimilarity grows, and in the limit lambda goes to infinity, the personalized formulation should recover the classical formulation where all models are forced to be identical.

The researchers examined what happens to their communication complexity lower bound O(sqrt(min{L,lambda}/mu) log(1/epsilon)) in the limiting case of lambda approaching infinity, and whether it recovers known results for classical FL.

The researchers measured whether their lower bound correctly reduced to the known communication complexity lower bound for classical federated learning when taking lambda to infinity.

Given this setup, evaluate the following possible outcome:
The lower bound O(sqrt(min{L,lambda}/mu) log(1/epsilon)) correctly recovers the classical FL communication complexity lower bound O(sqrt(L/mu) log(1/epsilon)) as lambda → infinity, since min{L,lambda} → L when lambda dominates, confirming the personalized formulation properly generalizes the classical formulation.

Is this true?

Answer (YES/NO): YES